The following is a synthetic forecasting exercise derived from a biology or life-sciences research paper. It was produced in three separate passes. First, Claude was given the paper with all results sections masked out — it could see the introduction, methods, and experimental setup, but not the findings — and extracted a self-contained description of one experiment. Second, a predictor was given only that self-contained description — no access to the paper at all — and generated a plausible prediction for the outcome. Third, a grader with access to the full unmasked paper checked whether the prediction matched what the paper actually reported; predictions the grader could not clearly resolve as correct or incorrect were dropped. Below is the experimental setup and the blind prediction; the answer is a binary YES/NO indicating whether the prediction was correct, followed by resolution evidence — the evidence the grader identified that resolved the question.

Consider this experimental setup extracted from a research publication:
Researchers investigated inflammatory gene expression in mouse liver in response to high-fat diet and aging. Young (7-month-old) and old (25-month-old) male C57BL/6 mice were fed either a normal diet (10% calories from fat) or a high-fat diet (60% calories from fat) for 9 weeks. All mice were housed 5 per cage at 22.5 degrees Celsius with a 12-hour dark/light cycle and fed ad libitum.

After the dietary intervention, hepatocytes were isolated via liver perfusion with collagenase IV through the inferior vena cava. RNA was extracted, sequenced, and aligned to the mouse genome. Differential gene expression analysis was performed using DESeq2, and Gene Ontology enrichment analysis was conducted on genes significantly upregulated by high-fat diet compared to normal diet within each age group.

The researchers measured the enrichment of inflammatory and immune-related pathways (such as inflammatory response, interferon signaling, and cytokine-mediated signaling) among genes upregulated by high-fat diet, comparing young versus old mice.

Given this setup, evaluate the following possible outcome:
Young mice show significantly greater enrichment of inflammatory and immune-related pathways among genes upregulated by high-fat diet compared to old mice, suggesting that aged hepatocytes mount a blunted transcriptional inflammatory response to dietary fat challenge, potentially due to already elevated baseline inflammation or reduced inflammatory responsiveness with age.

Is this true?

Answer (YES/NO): NO